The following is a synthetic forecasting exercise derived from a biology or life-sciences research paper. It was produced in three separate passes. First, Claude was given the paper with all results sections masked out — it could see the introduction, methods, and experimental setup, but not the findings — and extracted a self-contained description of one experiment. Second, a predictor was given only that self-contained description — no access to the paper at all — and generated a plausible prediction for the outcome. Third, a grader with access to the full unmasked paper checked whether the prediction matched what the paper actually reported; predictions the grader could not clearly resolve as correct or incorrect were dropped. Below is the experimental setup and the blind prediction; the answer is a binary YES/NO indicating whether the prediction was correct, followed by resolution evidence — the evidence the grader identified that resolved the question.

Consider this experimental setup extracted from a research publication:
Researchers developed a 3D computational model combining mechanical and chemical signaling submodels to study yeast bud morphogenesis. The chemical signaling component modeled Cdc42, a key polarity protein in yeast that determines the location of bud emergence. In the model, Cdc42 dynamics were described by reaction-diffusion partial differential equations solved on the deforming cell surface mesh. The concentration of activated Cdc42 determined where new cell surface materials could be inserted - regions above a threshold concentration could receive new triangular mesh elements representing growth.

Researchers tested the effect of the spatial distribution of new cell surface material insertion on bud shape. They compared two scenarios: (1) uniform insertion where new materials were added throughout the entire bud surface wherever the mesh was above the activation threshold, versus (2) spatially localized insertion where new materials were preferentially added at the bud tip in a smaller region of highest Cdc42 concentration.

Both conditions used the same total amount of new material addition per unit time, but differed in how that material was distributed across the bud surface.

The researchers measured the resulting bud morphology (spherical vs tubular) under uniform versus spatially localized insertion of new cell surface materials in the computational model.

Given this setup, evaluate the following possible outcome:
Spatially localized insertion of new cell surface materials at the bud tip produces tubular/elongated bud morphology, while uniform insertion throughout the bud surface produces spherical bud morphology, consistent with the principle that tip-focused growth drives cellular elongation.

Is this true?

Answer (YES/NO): YES